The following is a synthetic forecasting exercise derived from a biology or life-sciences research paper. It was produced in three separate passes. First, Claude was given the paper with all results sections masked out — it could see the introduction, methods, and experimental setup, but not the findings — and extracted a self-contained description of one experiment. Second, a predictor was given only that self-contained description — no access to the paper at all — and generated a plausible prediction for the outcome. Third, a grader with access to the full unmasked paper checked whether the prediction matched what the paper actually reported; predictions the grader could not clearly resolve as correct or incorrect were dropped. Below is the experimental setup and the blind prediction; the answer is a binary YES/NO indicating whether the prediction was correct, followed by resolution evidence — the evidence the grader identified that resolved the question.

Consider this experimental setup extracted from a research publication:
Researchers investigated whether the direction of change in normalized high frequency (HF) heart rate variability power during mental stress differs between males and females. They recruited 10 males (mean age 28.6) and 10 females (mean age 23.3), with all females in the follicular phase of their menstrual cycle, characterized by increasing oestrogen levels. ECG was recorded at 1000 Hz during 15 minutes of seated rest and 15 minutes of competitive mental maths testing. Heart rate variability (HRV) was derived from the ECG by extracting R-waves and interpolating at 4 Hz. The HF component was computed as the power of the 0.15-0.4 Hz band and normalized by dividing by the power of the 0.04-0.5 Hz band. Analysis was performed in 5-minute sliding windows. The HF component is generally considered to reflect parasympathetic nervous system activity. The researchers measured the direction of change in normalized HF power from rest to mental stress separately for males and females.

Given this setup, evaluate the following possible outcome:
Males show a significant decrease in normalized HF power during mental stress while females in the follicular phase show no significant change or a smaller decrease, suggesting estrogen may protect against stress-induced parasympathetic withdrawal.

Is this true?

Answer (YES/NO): NO